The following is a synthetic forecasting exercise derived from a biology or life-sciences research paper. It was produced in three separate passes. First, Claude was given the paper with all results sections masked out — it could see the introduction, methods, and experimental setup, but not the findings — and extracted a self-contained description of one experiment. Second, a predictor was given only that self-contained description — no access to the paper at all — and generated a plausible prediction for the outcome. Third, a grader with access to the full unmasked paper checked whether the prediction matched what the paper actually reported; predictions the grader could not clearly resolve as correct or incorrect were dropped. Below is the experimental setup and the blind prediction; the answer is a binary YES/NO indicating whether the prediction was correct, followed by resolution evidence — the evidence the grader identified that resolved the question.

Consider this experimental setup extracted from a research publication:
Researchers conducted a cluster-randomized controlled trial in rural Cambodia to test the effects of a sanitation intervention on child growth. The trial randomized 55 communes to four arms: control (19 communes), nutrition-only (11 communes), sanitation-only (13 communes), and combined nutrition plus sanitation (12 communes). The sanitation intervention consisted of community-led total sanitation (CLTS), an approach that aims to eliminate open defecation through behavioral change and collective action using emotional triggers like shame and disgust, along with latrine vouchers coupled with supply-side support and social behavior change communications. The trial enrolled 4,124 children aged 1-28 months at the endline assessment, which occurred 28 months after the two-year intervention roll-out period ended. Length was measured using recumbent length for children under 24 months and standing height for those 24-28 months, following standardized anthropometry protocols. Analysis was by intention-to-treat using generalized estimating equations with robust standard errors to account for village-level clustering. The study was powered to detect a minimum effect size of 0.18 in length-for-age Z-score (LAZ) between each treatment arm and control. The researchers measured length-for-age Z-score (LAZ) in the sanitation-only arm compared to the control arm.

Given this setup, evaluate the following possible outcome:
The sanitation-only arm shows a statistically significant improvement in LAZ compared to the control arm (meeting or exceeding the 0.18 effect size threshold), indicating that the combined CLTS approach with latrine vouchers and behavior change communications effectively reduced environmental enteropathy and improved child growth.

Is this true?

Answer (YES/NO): NO